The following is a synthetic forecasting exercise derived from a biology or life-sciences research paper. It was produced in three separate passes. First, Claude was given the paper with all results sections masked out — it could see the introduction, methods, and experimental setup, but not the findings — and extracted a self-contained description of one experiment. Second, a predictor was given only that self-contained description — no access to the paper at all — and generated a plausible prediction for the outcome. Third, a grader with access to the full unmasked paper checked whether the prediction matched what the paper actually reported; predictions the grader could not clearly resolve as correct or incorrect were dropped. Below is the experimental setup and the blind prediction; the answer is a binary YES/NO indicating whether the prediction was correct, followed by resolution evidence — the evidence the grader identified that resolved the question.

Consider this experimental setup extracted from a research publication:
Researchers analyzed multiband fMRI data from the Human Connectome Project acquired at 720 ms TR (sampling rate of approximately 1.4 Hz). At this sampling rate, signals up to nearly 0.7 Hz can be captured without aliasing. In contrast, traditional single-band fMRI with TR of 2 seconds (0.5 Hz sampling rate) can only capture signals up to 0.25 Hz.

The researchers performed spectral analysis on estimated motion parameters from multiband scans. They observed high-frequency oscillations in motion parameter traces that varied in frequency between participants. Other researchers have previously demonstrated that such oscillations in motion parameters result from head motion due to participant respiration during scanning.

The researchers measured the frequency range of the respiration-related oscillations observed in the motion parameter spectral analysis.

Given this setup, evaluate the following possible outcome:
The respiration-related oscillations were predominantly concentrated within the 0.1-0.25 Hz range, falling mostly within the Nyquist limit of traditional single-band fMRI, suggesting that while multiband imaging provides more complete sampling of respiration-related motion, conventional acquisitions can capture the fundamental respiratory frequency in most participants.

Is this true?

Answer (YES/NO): NO